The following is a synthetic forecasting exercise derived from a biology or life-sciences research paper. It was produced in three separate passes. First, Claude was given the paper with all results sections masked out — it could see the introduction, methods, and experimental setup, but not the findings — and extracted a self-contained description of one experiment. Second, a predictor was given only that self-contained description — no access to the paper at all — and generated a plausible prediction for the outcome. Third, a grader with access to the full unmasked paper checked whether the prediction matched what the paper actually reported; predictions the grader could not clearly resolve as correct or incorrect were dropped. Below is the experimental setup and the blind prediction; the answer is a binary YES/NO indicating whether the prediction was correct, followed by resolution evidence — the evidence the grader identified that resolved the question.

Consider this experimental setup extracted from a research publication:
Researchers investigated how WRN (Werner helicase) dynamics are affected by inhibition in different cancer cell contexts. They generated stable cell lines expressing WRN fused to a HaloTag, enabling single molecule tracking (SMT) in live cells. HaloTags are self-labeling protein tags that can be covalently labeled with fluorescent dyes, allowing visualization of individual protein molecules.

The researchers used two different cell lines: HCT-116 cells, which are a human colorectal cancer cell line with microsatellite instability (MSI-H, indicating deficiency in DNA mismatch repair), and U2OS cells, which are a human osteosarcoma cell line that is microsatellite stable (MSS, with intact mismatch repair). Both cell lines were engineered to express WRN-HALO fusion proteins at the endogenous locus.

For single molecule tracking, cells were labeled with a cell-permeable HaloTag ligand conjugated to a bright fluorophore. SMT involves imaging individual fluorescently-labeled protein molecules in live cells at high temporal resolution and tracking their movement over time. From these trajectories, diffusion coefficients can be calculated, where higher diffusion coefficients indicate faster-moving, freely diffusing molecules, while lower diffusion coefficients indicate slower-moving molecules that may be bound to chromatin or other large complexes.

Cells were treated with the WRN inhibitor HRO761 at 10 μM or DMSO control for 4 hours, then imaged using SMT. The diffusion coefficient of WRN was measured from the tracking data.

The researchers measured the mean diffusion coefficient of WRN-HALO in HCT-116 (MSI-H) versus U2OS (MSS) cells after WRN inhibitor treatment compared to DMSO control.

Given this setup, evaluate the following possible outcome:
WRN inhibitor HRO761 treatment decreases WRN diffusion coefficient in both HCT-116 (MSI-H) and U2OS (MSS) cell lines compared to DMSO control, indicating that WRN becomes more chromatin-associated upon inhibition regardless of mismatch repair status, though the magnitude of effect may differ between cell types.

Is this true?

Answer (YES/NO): NO